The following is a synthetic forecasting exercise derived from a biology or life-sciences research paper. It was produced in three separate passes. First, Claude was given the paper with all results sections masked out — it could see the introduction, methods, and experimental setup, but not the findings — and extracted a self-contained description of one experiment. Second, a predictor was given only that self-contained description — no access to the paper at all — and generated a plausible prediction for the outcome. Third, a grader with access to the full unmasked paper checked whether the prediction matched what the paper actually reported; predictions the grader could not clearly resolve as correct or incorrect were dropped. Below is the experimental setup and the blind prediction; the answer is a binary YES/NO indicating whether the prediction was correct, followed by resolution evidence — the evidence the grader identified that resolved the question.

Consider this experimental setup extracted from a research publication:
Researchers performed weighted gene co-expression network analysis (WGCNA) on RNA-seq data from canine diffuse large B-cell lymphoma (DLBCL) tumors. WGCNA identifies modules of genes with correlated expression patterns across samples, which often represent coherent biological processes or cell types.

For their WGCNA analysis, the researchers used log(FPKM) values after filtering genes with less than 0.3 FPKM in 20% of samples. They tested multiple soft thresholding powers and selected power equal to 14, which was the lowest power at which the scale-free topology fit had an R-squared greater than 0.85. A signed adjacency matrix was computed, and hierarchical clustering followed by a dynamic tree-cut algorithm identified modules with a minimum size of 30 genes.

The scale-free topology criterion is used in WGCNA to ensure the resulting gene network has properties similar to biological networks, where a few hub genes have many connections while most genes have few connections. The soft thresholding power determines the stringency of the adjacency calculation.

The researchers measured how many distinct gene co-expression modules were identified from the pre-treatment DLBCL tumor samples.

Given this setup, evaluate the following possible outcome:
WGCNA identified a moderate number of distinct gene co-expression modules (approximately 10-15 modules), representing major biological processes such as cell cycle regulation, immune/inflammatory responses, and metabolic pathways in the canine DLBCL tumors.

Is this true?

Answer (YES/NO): NO